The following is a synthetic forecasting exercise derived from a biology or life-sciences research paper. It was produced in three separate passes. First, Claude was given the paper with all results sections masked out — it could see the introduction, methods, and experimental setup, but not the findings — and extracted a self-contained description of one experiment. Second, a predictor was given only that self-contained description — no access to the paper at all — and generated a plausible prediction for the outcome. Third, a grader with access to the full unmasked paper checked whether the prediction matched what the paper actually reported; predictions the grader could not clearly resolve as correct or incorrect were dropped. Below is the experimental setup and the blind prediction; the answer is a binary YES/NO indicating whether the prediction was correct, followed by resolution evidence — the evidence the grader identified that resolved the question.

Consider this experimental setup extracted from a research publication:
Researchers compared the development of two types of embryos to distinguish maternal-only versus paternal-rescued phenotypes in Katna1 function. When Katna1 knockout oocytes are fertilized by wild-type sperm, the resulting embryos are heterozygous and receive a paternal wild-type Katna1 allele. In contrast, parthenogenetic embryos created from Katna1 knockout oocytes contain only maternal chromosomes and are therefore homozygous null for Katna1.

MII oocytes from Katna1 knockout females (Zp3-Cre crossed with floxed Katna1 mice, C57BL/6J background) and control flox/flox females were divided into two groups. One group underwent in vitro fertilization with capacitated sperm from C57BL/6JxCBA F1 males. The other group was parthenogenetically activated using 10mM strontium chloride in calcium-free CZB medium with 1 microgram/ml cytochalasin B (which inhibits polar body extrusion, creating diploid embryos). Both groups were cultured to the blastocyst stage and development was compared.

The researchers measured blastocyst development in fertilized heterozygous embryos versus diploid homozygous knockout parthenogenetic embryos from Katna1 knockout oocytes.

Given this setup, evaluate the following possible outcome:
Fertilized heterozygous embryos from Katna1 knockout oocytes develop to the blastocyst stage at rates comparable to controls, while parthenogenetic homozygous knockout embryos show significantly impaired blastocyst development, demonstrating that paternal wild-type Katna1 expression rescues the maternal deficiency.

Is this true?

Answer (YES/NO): YES